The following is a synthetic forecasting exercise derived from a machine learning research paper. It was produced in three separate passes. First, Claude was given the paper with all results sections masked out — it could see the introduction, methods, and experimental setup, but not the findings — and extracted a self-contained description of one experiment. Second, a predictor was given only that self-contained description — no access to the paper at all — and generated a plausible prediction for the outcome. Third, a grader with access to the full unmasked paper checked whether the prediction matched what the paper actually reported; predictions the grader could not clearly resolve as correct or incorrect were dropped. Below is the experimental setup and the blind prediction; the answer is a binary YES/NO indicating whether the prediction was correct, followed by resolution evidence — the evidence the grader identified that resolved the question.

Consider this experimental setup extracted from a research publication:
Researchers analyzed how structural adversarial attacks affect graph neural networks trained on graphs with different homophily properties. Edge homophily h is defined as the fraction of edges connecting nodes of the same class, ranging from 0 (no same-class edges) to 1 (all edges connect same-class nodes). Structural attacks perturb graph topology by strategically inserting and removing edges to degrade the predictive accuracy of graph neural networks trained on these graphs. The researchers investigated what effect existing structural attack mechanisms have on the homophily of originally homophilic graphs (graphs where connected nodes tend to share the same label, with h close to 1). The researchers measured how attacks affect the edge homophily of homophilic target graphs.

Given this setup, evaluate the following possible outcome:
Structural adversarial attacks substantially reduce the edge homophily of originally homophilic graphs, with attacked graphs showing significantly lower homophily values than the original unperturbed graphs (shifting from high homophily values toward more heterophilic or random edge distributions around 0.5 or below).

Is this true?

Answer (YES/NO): YES